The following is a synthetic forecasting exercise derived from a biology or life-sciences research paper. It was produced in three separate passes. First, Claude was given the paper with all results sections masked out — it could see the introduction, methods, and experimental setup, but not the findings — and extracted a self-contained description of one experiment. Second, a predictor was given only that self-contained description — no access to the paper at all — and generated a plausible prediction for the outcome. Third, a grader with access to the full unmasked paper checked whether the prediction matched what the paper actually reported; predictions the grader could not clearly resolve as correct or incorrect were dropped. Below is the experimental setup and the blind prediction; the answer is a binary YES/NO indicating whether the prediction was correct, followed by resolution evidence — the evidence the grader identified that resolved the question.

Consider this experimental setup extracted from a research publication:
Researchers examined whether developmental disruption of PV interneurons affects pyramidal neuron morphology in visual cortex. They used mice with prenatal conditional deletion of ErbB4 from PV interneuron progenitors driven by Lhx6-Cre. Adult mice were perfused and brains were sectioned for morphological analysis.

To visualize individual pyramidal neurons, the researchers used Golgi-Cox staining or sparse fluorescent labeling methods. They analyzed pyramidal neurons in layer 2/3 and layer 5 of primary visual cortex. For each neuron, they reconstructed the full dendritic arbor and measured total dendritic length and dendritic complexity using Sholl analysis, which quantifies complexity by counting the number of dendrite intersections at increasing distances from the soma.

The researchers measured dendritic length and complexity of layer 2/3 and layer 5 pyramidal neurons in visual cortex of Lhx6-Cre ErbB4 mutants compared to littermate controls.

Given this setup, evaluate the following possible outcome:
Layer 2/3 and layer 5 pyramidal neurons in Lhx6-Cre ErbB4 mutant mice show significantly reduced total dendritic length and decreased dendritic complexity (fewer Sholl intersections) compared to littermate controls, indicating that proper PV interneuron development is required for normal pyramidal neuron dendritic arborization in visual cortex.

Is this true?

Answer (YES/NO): YES